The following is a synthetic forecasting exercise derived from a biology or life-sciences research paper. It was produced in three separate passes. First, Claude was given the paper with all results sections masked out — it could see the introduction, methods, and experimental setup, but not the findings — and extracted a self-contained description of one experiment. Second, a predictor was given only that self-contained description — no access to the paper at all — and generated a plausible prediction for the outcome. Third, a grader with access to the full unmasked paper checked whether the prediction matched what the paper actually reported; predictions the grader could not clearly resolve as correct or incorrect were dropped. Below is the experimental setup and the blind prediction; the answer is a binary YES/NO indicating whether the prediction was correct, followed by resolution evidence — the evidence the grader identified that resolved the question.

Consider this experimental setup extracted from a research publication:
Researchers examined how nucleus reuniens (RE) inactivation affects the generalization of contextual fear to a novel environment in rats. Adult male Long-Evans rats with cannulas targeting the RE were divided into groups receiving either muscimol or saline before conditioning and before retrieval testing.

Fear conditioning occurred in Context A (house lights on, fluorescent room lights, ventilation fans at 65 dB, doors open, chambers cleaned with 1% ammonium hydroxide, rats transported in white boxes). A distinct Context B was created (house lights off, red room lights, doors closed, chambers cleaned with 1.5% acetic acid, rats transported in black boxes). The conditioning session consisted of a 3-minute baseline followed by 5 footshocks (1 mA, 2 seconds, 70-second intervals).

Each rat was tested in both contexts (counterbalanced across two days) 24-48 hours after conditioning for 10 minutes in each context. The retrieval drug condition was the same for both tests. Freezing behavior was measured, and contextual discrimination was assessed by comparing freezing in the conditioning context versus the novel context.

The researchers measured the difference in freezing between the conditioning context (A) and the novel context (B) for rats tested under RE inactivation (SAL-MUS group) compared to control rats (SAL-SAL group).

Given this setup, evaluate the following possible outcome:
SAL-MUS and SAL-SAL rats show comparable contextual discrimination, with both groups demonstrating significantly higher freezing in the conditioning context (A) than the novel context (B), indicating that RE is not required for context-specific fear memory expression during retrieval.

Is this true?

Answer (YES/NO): NO